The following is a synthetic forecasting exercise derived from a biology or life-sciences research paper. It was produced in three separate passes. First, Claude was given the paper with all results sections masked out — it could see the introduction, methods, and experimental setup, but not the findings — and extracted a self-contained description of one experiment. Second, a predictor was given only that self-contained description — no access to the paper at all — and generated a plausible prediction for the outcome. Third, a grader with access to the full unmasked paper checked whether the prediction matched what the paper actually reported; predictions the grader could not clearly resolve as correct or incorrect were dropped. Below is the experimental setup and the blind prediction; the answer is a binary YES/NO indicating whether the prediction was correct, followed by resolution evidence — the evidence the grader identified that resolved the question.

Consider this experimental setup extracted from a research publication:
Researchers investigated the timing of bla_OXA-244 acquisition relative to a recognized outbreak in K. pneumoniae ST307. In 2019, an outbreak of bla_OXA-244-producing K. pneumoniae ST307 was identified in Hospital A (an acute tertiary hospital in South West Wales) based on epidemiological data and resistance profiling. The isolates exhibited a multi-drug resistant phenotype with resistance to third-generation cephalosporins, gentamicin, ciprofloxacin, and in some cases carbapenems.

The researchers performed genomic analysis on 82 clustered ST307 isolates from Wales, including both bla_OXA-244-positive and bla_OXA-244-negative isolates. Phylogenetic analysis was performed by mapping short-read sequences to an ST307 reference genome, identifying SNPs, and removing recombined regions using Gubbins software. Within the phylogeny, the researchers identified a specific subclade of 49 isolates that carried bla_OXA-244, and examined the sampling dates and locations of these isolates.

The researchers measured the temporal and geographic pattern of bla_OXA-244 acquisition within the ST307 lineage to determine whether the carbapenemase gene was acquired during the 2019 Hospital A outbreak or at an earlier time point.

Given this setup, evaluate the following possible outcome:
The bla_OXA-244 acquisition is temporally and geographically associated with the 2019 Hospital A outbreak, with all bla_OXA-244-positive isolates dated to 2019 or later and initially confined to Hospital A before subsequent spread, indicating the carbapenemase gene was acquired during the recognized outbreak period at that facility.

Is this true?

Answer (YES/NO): NO